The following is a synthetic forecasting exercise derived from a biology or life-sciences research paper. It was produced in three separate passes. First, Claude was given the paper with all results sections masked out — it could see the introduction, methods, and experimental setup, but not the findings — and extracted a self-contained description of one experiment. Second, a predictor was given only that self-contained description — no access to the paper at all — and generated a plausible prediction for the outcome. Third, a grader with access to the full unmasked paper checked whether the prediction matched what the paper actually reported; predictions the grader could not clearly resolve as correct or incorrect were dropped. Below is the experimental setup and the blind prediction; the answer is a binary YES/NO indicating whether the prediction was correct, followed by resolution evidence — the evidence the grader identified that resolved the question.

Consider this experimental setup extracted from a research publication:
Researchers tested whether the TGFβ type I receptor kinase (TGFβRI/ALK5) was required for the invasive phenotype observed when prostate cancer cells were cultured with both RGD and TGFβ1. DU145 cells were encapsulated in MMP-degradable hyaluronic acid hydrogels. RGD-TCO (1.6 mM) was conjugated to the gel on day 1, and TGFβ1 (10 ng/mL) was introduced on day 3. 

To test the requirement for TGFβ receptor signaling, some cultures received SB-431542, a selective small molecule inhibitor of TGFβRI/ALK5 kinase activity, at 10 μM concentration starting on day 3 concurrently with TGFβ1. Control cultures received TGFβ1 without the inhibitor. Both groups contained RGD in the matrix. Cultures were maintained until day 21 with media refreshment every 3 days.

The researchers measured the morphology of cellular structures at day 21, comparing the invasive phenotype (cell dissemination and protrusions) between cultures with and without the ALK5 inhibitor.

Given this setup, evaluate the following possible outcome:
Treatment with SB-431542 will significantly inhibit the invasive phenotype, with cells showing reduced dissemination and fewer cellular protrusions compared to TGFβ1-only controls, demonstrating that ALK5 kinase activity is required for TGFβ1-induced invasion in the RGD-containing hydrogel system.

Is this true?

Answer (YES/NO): YES